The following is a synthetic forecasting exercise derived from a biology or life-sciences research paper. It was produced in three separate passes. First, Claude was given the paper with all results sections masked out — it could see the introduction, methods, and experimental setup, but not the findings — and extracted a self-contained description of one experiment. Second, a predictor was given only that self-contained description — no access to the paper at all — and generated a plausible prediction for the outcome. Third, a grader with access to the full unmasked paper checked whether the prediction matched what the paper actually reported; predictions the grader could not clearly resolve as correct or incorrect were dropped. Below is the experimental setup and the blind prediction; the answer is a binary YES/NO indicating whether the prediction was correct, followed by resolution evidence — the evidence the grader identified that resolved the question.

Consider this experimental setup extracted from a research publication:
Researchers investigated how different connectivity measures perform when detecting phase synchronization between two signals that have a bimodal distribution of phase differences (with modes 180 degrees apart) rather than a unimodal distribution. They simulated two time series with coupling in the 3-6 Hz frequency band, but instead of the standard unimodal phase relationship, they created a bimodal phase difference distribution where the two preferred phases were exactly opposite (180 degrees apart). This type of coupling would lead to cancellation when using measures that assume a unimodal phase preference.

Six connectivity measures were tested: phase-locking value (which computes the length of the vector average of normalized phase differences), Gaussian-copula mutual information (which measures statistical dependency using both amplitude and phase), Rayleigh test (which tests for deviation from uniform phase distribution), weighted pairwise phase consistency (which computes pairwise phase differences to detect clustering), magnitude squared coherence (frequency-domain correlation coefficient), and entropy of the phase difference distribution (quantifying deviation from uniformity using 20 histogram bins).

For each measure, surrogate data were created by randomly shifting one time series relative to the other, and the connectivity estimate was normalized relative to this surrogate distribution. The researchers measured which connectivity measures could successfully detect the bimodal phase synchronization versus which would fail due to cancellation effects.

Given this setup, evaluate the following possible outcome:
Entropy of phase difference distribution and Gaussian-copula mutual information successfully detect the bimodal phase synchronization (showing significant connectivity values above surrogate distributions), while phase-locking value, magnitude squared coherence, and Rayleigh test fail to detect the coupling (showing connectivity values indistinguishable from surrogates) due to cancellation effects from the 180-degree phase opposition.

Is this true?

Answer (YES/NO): NO